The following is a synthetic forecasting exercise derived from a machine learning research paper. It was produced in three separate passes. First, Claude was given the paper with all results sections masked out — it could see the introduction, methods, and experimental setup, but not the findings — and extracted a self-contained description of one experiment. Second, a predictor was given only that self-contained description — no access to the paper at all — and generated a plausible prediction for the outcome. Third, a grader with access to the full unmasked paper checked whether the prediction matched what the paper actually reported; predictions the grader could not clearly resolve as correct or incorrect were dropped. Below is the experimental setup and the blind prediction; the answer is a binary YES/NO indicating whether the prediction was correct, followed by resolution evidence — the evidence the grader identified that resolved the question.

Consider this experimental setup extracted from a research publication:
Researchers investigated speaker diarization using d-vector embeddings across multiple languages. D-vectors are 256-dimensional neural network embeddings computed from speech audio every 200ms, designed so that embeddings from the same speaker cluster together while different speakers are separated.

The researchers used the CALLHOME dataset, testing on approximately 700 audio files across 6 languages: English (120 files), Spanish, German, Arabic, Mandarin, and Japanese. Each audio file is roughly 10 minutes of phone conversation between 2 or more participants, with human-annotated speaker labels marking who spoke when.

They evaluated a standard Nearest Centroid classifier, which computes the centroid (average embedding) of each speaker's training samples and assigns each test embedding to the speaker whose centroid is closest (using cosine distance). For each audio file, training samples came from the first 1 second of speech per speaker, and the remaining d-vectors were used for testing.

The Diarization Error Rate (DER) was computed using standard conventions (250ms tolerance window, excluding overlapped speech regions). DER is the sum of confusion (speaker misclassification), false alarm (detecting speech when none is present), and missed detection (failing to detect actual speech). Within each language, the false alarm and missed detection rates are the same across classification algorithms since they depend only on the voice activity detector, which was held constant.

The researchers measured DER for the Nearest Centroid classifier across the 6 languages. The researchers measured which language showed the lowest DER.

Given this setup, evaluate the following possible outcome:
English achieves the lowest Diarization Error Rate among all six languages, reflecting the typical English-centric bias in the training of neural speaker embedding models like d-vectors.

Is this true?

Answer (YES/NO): NO